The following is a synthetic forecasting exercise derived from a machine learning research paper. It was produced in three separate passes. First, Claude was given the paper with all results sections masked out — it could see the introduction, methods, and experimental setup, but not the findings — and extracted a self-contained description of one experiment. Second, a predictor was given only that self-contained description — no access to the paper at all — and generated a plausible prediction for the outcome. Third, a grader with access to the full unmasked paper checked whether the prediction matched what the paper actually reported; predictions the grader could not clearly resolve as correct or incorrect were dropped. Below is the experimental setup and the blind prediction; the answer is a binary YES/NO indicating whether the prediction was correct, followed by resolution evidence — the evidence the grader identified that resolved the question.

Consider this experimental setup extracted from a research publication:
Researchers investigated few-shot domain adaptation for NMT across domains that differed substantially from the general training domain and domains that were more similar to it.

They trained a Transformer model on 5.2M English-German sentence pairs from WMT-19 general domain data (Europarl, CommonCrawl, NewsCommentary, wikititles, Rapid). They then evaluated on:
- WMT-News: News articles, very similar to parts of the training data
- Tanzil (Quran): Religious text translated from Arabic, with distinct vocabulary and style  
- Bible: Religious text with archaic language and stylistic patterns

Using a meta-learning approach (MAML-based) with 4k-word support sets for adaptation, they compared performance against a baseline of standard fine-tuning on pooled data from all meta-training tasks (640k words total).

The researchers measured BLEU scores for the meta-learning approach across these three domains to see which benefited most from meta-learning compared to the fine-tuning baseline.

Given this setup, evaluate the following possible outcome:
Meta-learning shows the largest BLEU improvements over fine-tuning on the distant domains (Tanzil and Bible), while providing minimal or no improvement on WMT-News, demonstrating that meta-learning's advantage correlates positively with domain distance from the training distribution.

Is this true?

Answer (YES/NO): YES